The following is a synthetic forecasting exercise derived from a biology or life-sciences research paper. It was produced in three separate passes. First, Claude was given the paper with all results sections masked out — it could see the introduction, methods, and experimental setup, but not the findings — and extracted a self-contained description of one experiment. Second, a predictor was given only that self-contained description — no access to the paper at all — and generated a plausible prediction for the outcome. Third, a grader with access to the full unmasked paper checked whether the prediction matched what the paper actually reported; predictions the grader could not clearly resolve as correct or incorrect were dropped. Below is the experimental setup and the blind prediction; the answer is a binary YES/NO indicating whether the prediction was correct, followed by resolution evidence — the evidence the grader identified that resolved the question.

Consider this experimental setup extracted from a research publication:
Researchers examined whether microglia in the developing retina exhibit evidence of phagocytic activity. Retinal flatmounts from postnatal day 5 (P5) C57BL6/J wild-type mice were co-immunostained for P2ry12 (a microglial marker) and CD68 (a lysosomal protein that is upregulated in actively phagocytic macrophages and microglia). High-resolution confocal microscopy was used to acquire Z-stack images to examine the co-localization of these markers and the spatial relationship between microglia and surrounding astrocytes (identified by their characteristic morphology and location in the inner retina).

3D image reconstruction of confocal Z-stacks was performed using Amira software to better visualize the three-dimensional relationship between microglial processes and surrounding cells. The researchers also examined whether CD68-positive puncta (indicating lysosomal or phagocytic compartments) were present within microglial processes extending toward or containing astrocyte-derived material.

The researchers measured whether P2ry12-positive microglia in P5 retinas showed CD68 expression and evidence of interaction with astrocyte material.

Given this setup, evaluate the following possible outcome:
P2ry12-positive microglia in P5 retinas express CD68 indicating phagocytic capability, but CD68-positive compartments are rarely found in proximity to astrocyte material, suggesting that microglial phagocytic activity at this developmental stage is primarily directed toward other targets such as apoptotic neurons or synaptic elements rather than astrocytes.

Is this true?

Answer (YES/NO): NO